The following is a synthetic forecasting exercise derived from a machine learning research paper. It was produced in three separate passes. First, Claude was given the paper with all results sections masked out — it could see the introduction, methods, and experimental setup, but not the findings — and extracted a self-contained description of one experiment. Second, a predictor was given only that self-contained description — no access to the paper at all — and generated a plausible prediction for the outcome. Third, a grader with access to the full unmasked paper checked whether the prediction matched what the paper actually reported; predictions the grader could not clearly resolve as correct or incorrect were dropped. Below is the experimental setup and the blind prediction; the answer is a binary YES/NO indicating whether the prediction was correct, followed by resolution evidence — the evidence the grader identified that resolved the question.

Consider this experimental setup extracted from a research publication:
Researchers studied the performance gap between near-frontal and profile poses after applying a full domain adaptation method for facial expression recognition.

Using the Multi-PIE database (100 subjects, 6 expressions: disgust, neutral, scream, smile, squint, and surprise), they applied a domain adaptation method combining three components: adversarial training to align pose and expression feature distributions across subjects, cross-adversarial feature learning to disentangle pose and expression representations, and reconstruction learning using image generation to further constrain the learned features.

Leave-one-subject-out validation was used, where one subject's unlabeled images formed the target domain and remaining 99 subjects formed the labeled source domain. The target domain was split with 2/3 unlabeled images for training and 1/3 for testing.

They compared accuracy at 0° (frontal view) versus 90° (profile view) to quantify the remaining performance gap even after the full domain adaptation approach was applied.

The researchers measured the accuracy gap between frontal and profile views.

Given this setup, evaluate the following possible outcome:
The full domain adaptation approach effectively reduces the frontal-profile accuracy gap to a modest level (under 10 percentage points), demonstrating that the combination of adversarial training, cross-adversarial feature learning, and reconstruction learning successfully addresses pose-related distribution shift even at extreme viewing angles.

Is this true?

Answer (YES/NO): NO